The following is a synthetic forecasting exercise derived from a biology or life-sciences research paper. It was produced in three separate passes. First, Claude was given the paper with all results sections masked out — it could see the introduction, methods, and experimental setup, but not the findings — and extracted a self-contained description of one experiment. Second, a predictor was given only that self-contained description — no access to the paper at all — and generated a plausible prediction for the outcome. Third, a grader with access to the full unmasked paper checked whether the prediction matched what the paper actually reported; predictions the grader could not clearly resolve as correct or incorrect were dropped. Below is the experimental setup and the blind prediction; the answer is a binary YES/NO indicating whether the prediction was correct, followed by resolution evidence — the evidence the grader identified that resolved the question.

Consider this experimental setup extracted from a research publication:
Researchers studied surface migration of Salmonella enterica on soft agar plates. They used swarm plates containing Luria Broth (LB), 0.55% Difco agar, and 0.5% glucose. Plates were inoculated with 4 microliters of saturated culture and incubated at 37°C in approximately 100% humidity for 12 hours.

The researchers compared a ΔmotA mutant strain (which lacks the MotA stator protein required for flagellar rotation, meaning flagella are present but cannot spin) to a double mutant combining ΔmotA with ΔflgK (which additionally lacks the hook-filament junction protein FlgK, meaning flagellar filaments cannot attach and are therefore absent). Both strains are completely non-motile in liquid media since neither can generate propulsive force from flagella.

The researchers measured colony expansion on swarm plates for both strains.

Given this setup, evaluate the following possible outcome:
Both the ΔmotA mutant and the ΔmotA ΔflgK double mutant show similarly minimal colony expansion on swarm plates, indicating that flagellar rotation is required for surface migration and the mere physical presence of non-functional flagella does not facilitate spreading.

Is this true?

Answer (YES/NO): NO